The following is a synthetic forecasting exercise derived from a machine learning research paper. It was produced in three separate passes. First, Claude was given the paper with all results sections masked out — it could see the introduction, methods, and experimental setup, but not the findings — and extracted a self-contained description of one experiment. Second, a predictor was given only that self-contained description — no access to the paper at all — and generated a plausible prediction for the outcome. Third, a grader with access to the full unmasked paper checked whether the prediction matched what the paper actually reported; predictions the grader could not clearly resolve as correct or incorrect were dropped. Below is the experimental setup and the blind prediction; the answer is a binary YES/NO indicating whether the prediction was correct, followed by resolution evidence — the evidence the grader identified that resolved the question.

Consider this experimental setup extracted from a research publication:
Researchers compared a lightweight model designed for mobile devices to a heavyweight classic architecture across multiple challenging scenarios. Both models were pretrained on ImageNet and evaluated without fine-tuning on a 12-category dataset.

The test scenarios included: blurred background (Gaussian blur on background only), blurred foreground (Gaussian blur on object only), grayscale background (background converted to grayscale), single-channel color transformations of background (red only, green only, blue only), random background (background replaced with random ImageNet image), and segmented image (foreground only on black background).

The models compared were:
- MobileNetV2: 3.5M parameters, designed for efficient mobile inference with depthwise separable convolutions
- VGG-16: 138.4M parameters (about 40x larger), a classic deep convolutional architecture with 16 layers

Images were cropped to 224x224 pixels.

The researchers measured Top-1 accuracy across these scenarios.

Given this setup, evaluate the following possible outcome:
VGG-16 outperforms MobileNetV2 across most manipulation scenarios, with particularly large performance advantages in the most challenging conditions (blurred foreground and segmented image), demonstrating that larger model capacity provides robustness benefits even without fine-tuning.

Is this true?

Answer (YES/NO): NO